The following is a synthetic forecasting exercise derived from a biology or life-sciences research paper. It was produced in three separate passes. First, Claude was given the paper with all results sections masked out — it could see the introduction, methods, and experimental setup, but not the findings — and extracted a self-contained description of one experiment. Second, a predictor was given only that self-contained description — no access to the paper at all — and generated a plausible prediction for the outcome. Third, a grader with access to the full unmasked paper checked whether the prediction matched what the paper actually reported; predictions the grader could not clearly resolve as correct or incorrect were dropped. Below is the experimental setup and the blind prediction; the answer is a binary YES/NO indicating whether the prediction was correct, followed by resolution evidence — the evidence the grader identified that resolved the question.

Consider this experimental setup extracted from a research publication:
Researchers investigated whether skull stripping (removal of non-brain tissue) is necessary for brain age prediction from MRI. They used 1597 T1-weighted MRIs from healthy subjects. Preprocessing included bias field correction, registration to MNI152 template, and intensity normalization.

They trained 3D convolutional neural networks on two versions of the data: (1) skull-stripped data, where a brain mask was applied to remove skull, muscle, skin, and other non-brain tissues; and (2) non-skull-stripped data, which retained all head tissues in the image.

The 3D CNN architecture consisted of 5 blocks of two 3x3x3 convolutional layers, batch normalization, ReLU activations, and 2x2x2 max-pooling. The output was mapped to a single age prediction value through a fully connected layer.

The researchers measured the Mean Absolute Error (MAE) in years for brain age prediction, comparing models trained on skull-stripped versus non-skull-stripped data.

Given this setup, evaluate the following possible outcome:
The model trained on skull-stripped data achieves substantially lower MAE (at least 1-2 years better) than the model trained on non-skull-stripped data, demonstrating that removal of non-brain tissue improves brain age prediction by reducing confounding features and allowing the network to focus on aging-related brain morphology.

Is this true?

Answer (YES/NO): NO